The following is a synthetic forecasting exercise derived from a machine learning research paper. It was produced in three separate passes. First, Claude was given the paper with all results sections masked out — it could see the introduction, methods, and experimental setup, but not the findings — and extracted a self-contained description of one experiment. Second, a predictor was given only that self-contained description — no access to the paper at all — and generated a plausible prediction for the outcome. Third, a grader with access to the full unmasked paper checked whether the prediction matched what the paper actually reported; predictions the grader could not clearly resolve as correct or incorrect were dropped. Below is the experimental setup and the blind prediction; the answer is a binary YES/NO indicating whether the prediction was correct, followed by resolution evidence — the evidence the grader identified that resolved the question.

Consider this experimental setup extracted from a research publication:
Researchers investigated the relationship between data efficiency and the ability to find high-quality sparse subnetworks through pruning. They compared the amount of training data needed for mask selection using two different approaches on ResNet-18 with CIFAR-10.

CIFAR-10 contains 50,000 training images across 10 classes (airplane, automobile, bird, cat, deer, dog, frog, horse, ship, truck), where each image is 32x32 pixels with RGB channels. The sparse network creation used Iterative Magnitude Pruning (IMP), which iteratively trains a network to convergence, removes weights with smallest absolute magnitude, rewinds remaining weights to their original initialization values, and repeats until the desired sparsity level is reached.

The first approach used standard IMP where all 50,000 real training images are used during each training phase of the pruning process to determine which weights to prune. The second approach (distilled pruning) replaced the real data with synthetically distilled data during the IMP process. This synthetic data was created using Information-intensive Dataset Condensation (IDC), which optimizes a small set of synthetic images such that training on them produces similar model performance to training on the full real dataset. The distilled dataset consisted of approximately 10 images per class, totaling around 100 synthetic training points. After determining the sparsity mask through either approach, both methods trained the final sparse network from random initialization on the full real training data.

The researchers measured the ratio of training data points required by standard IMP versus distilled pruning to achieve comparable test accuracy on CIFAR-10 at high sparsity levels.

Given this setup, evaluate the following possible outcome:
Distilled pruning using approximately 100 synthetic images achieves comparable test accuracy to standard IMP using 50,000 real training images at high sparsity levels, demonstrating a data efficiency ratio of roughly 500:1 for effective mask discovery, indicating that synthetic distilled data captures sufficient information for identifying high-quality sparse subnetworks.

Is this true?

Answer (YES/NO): NO